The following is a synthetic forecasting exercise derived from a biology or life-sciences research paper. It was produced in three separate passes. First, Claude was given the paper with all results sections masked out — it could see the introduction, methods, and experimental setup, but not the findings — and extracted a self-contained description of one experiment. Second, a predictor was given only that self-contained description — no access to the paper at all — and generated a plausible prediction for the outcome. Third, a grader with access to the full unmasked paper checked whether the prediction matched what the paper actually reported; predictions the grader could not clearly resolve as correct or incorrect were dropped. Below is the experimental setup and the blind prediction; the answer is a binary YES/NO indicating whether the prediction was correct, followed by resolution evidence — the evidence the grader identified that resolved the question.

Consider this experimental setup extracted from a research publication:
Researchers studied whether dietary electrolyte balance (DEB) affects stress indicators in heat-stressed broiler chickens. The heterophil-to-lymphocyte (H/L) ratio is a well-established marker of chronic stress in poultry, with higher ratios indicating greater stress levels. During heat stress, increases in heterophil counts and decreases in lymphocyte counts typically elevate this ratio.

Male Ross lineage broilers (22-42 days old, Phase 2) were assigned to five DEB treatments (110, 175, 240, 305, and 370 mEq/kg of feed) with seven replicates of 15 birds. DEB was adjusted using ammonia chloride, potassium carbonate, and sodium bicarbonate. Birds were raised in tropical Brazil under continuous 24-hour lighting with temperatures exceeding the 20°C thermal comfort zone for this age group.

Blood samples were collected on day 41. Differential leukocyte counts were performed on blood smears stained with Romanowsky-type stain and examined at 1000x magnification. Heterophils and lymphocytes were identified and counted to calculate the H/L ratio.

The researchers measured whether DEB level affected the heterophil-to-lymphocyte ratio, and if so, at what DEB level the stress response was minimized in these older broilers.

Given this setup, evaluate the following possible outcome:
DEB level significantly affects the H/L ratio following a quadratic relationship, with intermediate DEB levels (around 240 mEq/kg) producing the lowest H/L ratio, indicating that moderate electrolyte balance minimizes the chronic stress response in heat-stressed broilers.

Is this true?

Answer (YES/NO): NO